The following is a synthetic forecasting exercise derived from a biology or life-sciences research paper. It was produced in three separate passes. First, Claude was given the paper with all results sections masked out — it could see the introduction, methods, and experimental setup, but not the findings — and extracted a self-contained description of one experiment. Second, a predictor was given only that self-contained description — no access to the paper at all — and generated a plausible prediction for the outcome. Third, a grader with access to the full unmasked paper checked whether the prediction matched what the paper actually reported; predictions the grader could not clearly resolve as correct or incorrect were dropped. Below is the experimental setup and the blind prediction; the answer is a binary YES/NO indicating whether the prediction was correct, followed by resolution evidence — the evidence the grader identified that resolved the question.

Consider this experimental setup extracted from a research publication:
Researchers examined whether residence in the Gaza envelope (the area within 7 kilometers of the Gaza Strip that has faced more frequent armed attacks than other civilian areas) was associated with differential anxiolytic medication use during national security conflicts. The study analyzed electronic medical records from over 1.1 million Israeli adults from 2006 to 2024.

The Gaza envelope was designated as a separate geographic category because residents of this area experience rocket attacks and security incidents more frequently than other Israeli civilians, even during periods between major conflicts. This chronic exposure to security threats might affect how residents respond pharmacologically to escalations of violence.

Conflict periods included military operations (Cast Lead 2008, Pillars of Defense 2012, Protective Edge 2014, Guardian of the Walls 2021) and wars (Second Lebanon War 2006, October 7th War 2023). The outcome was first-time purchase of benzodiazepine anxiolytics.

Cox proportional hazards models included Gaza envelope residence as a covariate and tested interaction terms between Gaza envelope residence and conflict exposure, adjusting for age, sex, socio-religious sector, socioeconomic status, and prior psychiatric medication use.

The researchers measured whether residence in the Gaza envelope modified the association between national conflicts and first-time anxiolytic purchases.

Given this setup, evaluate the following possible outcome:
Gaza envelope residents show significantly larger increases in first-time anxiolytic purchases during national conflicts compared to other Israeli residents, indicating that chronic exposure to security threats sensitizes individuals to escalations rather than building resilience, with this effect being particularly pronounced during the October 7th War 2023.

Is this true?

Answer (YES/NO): NO